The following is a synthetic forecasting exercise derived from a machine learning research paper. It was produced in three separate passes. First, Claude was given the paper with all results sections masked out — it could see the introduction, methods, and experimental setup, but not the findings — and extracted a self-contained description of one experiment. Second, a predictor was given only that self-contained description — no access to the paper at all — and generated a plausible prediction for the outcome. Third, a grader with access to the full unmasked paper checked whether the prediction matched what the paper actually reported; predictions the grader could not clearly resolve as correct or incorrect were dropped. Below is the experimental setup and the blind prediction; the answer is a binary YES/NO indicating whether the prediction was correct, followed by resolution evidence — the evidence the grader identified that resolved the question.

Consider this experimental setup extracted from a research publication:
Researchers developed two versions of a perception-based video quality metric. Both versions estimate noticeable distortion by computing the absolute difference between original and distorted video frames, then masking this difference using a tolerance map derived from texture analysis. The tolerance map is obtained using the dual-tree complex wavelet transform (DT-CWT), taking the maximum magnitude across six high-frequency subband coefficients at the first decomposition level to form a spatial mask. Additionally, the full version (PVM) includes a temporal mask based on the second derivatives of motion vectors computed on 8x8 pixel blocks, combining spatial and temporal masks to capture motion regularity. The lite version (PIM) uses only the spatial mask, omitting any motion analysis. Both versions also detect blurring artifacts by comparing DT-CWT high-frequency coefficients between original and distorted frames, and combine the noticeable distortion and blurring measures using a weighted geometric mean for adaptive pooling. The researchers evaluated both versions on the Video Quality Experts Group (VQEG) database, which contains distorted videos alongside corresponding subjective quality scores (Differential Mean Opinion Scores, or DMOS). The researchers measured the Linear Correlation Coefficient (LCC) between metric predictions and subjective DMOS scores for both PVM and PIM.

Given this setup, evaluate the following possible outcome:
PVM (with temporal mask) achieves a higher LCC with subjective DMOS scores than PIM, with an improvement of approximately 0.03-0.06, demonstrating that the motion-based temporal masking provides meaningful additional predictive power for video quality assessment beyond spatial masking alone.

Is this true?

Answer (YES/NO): NO